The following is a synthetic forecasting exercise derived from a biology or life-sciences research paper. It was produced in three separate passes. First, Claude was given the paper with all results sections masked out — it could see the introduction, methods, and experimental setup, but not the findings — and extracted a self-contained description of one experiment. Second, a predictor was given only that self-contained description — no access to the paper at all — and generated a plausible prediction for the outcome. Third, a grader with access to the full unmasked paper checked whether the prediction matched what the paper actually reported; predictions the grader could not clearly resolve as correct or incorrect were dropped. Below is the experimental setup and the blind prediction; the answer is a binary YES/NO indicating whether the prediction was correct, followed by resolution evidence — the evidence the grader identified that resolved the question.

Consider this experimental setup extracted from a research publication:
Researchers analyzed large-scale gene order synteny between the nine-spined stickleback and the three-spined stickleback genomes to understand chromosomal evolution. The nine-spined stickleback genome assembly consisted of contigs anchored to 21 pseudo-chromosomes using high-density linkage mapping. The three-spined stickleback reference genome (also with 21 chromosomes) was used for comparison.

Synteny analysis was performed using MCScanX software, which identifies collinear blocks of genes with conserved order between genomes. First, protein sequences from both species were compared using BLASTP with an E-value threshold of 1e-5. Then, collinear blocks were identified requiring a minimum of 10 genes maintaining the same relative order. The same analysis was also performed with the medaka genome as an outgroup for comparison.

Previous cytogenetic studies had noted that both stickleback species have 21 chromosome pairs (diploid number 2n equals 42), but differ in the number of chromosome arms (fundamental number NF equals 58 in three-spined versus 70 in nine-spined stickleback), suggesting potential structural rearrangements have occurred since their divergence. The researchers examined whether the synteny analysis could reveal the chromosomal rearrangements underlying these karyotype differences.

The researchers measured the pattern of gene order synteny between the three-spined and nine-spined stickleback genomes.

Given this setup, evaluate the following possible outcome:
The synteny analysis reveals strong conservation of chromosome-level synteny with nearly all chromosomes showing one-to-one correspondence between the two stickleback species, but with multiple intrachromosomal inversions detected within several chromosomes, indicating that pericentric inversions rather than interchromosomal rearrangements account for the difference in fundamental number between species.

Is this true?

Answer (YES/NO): YES